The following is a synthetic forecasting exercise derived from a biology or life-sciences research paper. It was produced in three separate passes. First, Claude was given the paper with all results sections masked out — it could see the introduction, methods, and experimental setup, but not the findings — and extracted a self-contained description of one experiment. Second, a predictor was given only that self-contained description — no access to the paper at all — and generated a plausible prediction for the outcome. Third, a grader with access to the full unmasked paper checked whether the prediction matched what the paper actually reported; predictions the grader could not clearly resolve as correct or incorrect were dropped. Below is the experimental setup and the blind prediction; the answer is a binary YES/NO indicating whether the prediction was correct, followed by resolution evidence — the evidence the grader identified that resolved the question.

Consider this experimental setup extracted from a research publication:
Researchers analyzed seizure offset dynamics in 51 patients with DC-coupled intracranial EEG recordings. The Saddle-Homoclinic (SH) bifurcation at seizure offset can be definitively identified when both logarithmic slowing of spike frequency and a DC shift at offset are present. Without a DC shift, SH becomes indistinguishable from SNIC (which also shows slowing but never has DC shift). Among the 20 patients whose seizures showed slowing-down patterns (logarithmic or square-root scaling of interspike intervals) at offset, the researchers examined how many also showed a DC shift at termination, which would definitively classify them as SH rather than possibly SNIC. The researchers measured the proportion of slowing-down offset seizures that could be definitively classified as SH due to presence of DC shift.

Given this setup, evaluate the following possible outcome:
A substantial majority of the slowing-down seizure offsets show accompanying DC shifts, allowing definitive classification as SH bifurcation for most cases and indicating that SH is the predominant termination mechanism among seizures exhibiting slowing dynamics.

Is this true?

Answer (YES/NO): NO